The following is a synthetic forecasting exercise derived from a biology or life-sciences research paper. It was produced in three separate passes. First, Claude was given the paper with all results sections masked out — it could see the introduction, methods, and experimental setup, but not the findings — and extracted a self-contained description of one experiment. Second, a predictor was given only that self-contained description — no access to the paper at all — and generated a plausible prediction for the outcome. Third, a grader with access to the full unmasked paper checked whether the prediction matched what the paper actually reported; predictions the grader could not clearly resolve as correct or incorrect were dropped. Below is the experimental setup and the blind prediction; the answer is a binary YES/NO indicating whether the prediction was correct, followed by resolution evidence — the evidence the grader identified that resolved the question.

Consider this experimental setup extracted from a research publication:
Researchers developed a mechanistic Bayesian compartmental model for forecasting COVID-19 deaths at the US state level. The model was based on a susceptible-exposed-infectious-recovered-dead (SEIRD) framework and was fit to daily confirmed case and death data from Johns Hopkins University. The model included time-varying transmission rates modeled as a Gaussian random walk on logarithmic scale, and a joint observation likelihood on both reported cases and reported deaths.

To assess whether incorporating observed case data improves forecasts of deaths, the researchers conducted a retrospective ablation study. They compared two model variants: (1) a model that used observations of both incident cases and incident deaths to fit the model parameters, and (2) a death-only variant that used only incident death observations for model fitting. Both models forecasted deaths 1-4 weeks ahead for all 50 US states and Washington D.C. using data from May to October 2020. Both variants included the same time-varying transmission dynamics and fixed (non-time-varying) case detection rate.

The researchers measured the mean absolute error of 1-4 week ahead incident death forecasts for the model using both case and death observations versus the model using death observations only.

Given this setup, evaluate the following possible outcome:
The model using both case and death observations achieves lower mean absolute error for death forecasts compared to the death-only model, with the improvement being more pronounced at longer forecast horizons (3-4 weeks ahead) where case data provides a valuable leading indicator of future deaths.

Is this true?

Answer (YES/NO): NO